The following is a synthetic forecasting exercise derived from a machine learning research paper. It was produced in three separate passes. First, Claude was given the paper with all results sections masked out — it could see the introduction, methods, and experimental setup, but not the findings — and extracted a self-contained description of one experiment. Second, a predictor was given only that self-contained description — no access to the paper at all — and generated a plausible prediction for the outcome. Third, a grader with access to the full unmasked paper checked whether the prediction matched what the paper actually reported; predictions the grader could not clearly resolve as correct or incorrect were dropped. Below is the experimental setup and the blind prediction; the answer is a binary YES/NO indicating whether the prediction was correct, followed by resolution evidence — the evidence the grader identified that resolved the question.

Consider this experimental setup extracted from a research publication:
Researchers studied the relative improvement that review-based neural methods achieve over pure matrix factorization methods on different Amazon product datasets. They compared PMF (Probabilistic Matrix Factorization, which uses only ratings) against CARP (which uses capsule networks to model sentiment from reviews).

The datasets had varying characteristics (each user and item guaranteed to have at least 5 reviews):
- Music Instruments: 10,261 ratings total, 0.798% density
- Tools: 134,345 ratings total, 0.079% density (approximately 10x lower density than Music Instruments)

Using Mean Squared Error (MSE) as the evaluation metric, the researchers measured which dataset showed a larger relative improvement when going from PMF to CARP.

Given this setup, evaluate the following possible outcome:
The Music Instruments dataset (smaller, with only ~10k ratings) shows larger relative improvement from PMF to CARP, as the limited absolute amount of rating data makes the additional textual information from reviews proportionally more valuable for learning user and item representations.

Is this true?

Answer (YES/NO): YES